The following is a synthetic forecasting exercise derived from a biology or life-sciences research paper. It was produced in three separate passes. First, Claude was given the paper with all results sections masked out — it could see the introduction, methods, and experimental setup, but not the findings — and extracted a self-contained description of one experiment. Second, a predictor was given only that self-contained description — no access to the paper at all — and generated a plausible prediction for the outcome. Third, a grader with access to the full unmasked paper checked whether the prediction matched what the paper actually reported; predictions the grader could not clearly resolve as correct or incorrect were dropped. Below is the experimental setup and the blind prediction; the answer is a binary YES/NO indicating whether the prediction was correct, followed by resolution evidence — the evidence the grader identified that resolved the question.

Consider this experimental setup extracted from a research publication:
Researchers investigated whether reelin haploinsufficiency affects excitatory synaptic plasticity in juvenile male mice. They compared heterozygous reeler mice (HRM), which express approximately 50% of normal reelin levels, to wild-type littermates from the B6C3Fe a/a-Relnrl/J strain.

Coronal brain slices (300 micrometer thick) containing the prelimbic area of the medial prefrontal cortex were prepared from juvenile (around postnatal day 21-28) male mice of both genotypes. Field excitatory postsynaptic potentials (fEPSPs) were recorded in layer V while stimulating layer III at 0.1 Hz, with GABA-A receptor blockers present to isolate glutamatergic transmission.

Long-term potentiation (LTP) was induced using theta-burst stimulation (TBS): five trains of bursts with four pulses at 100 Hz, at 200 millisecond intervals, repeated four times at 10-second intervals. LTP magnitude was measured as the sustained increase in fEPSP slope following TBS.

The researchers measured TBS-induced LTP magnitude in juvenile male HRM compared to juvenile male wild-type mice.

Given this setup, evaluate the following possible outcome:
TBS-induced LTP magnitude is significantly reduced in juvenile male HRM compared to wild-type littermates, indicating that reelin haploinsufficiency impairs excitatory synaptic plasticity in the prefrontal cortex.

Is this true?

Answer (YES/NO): YES